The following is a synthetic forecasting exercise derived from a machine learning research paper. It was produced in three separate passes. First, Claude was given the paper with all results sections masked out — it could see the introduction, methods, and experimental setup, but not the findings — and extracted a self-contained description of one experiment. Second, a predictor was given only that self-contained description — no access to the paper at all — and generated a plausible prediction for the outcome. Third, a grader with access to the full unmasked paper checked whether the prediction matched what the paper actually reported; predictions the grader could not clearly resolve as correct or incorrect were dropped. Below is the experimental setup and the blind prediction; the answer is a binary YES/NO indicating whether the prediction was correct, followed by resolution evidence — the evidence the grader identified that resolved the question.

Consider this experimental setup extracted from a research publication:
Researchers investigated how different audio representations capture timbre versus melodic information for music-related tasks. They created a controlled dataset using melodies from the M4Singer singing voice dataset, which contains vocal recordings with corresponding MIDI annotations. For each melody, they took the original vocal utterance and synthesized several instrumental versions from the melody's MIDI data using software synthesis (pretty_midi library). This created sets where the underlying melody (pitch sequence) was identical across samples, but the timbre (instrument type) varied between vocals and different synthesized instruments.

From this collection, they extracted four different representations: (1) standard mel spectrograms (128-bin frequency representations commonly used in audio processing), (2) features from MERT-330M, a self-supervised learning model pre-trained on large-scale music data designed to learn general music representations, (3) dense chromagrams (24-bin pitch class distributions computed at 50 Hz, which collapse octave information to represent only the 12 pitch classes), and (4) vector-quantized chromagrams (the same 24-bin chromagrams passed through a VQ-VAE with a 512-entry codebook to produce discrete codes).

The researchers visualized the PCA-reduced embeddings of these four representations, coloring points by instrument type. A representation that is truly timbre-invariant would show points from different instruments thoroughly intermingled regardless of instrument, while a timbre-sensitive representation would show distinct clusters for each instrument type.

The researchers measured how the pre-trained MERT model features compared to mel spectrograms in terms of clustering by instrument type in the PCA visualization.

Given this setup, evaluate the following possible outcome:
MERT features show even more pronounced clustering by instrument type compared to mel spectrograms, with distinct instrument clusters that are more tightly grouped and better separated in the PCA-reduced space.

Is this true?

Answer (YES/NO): YES